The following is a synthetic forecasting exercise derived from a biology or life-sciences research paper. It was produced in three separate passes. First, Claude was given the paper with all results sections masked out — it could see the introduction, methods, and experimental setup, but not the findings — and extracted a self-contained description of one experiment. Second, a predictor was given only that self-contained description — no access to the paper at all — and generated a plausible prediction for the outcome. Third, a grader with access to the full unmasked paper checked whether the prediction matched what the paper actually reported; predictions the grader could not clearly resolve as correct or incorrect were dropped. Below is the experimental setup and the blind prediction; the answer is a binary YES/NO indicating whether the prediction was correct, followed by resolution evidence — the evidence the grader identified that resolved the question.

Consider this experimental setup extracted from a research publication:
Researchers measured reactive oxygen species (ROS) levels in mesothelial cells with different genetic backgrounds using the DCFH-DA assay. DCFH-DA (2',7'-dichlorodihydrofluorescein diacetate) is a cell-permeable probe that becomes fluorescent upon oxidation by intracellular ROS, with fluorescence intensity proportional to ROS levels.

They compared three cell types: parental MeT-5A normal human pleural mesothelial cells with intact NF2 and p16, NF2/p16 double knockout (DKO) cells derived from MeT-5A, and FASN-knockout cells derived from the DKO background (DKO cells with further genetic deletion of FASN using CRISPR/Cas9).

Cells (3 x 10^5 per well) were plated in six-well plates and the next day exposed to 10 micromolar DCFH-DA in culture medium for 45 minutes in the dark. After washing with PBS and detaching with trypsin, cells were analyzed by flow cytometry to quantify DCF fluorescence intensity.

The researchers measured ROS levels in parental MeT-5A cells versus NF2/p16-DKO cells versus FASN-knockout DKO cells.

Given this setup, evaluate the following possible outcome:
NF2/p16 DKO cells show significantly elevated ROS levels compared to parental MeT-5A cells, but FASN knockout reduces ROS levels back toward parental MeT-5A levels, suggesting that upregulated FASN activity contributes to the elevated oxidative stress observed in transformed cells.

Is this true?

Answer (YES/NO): NO